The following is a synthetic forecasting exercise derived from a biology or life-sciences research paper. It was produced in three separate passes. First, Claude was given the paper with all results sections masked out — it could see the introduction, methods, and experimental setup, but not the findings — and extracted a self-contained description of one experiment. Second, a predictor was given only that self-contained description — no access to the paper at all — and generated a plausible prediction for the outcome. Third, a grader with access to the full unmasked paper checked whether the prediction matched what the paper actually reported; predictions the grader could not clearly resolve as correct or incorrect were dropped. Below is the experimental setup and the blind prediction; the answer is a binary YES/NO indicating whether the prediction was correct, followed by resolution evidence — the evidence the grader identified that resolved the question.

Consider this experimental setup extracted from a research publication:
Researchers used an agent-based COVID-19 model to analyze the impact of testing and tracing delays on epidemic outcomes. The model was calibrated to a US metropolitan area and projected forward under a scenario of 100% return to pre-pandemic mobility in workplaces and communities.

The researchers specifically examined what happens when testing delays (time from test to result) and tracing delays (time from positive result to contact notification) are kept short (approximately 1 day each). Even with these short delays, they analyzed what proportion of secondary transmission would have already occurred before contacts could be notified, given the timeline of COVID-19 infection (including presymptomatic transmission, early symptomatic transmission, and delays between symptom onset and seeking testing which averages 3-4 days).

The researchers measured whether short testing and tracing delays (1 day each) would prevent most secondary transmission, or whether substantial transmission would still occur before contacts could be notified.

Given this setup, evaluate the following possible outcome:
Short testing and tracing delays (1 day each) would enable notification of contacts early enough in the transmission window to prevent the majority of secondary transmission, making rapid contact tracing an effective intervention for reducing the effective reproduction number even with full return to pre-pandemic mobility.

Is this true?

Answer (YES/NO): NO